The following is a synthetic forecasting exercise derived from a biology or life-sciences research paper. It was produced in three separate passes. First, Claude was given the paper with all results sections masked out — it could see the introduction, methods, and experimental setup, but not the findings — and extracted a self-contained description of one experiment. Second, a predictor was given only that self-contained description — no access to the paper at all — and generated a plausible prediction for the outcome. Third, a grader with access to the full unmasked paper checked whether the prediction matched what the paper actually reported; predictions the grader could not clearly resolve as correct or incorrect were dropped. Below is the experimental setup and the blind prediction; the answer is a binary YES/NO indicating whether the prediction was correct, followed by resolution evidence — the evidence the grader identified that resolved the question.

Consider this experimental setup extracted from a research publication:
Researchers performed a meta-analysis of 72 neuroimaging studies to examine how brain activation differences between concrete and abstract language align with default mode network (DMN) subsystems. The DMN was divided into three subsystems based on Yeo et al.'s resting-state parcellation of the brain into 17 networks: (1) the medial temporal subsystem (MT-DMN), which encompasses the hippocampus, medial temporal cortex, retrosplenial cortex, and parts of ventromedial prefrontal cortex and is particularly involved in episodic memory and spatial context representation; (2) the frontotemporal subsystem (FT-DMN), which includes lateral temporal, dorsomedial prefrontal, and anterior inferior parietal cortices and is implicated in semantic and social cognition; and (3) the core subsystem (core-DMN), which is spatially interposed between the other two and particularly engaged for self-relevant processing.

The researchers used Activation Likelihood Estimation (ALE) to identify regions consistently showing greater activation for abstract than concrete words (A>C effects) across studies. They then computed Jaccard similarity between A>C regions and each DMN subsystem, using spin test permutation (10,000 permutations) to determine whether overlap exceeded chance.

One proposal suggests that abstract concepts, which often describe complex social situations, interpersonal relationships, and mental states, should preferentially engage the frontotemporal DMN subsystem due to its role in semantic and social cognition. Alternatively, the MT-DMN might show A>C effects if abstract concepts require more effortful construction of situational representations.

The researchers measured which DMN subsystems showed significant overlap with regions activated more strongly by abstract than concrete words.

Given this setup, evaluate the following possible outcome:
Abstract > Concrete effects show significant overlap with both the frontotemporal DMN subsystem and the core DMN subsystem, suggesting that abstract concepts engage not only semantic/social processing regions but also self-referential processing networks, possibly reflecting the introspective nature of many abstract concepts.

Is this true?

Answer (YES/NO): NO